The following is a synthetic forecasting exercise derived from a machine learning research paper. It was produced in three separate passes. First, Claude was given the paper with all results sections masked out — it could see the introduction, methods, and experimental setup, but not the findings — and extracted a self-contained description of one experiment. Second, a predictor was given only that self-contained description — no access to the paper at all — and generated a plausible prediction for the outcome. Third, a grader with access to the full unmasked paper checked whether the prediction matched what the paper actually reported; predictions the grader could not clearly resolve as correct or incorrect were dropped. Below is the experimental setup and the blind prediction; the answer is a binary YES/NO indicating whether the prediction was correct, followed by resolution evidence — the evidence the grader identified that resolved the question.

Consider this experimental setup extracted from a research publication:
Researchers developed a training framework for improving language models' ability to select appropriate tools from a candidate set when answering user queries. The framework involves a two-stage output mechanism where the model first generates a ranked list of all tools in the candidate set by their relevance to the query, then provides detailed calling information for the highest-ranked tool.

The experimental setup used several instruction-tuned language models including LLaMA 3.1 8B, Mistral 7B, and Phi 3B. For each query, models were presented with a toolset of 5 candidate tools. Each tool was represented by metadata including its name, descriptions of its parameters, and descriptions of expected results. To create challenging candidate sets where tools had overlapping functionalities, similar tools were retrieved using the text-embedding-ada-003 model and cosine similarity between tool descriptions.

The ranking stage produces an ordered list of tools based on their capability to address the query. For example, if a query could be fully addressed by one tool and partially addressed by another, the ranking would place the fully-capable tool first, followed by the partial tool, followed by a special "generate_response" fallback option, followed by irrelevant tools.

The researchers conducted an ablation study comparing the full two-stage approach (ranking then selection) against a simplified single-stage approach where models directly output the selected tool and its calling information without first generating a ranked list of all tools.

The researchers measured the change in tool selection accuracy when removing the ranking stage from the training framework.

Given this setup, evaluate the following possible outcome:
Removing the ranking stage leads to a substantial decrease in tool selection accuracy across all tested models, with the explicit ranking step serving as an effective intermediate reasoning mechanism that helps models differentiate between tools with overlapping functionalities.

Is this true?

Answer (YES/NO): YES